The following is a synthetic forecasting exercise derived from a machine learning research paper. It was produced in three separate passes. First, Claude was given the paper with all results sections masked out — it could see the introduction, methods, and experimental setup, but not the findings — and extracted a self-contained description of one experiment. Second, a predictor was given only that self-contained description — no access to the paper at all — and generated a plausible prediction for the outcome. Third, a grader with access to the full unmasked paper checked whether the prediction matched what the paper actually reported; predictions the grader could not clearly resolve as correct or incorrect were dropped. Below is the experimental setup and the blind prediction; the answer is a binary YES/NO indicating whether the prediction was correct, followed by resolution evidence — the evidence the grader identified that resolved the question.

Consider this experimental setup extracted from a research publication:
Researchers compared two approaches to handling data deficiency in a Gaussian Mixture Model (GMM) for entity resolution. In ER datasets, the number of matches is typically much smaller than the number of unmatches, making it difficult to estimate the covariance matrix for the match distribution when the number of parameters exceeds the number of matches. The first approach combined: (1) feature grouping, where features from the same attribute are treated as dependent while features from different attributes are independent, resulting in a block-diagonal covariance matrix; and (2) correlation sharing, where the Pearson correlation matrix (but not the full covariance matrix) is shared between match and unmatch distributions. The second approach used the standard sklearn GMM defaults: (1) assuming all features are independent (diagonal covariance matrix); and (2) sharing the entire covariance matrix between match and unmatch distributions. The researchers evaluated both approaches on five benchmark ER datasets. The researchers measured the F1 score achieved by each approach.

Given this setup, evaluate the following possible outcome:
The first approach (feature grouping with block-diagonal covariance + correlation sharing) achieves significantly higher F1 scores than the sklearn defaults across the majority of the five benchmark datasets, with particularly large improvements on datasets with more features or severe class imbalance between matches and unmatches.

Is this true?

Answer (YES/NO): NO